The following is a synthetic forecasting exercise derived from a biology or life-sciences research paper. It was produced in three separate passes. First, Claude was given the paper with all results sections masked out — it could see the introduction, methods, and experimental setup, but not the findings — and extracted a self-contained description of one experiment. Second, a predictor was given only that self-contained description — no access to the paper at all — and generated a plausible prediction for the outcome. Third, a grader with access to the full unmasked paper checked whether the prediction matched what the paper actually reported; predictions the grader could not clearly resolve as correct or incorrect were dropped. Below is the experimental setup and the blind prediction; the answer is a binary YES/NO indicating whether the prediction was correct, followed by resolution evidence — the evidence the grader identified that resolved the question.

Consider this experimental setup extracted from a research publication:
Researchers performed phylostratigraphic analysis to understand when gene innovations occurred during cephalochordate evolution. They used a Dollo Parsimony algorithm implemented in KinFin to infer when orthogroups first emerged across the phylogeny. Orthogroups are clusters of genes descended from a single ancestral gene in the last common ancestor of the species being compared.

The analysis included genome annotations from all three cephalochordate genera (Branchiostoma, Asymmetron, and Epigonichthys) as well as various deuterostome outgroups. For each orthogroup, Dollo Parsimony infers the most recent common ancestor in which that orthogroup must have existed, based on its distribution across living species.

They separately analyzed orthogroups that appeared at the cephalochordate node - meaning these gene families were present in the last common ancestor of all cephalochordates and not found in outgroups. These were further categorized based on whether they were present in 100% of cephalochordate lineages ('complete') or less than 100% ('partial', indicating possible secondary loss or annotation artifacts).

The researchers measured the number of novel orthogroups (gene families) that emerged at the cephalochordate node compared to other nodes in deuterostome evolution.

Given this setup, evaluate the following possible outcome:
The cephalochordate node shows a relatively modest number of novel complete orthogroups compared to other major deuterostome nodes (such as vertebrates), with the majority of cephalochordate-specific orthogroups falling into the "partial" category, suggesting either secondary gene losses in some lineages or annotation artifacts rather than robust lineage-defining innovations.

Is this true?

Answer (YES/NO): NO